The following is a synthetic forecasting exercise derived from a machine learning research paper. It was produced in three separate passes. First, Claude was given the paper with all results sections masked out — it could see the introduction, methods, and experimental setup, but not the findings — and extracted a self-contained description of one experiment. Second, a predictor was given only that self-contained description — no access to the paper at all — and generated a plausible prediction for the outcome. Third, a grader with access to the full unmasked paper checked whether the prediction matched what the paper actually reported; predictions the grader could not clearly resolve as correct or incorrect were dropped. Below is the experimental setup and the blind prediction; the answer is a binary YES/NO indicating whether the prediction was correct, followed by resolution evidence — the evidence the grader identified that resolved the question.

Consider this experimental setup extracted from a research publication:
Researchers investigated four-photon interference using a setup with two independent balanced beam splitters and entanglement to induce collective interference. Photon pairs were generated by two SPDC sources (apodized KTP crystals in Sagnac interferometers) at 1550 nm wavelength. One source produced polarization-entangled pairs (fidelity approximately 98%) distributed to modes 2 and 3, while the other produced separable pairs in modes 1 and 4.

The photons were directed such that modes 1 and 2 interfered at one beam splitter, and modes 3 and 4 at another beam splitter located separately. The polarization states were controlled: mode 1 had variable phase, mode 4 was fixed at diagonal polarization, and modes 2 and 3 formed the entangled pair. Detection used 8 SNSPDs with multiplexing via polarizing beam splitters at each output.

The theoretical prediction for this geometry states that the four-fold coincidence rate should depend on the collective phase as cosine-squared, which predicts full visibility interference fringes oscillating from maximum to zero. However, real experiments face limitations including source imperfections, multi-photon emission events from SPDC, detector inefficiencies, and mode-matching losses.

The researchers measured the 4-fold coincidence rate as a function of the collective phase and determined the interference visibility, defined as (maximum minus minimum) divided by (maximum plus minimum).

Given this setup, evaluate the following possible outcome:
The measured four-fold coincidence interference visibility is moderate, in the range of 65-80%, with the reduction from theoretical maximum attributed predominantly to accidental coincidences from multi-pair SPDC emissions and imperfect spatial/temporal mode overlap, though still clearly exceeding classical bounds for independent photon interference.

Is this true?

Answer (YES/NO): NO